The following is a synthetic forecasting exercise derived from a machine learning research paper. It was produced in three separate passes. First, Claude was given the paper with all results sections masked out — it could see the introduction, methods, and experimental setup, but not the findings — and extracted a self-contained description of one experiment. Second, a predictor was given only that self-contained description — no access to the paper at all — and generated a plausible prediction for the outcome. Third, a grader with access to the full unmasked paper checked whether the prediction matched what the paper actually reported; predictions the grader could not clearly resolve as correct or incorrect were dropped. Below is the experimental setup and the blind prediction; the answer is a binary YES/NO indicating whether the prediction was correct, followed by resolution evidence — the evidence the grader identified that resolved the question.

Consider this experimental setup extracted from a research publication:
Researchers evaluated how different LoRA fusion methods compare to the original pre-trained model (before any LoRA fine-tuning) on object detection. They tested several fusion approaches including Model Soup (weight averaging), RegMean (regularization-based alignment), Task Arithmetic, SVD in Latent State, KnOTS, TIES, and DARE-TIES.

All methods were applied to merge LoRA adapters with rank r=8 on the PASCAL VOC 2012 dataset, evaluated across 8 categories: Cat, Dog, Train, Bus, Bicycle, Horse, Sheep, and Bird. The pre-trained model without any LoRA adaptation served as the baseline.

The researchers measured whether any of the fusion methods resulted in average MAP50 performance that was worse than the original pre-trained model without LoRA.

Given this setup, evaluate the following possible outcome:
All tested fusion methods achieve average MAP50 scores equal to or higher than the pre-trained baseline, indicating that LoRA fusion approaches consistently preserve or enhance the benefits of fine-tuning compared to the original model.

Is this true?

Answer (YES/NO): NO